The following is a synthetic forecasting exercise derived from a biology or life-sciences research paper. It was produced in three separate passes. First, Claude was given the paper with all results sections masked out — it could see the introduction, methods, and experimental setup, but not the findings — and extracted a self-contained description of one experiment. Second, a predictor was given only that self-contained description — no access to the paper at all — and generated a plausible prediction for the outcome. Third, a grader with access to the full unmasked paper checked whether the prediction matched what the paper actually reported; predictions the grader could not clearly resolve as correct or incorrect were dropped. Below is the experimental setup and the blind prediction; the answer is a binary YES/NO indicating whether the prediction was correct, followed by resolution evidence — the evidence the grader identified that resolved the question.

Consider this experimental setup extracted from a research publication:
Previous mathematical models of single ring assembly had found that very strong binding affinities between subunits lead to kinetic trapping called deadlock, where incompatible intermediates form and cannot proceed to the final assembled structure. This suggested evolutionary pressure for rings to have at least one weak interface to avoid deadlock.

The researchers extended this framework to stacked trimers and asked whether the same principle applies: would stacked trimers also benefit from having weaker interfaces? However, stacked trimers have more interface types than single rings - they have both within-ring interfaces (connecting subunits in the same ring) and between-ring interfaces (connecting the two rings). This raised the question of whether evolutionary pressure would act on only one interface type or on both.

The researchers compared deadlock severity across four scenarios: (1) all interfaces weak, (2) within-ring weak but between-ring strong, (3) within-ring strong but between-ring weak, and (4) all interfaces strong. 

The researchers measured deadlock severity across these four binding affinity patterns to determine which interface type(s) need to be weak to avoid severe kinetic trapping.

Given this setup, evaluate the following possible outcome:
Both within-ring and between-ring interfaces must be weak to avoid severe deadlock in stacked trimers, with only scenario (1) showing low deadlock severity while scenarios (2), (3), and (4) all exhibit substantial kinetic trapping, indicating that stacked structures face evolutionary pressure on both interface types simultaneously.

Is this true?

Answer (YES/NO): NO